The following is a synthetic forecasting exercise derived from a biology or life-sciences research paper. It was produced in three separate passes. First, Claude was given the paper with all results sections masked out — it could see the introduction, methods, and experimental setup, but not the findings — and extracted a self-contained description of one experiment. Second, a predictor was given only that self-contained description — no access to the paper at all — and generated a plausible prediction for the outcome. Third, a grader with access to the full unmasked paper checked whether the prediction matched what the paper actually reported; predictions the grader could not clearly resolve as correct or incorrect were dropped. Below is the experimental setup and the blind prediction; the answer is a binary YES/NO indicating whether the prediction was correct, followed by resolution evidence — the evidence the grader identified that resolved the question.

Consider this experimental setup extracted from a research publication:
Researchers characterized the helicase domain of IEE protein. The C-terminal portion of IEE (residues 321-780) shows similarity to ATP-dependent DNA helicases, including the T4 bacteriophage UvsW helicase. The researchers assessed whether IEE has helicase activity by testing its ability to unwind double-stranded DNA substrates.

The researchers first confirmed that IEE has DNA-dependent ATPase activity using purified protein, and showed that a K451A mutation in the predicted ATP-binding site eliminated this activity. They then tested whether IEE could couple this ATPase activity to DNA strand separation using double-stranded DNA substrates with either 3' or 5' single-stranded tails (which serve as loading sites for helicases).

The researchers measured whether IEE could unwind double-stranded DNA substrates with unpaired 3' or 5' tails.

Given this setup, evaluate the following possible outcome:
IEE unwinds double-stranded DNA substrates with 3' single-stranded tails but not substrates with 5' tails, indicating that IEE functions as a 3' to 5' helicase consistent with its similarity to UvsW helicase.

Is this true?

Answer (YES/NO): NO